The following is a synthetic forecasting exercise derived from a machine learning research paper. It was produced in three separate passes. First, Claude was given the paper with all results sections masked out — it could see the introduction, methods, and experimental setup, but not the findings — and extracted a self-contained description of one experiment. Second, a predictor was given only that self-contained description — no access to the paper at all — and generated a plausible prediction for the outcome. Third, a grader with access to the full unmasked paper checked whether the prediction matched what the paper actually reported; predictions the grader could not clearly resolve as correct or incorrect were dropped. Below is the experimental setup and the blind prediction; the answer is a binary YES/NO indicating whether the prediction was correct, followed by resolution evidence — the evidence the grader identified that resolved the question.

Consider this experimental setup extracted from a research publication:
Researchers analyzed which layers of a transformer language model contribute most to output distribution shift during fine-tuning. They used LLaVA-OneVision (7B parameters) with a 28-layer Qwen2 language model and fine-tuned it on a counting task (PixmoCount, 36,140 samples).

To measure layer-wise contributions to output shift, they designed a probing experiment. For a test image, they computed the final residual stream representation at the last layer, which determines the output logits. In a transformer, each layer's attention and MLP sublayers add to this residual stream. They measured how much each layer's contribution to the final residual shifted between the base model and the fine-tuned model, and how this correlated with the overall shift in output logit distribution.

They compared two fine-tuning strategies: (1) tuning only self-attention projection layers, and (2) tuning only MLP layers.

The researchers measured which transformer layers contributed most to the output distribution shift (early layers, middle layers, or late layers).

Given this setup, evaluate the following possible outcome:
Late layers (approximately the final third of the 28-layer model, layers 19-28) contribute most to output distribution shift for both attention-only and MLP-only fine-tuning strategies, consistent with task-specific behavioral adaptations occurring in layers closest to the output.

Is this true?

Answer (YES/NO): NO